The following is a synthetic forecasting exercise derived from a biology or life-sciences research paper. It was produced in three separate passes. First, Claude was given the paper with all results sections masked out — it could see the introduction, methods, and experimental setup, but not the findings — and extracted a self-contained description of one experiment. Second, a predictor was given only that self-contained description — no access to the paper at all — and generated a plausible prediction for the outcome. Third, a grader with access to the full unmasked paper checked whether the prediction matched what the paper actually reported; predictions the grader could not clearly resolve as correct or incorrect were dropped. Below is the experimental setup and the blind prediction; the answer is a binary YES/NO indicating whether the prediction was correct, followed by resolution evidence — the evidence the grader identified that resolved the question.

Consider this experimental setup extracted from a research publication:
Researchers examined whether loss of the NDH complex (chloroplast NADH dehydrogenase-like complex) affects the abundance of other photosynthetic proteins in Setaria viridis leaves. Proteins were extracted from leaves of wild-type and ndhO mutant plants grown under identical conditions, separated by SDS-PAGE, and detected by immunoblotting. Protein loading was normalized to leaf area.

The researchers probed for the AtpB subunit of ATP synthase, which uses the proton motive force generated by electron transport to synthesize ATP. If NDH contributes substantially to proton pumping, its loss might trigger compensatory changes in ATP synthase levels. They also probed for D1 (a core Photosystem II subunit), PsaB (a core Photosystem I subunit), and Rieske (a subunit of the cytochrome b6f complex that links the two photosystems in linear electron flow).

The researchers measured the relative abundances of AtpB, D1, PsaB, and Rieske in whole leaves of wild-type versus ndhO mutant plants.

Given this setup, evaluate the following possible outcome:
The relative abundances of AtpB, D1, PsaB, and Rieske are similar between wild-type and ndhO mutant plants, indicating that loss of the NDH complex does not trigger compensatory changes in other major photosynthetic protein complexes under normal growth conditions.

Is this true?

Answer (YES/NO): NO